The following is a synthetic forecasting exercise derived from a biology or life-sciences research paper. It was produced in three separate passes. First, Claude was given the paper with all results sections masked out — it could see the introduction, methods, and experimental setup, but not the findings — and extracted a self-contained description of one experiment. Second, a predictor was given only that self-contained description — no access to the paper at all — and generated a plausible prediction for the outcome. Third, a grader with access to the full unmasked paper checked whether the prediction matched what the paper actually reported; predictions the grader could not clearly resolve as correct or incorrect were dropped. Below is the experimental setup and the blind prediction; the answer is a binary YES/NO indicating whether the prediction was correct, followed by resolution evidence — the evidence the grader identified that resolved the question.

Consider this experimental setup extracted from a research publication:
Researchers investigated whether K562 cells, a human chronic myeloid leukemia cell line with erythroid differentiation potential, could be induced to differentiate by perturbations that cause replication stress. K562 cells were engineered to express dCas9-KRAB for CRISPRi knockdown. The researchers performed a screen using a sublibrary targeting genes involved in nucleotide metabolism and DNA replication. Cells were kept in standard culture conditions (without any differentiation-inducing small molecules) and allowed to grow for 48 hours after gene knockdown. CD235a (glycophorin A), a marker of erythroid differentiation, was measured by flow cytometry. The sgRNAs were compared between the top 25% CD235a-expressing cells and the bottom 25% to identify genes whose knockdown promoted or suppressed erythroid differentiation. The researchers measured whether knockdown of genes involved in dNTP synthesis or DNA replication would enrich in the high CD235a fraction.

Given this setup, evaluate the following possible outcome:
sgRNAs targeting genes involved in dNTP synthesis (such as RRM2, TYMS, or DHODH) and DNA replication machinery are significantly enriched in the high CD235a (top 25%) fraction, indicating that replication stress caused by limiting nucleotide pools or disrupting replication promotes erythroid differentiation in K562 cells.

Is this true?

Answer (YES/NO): YES